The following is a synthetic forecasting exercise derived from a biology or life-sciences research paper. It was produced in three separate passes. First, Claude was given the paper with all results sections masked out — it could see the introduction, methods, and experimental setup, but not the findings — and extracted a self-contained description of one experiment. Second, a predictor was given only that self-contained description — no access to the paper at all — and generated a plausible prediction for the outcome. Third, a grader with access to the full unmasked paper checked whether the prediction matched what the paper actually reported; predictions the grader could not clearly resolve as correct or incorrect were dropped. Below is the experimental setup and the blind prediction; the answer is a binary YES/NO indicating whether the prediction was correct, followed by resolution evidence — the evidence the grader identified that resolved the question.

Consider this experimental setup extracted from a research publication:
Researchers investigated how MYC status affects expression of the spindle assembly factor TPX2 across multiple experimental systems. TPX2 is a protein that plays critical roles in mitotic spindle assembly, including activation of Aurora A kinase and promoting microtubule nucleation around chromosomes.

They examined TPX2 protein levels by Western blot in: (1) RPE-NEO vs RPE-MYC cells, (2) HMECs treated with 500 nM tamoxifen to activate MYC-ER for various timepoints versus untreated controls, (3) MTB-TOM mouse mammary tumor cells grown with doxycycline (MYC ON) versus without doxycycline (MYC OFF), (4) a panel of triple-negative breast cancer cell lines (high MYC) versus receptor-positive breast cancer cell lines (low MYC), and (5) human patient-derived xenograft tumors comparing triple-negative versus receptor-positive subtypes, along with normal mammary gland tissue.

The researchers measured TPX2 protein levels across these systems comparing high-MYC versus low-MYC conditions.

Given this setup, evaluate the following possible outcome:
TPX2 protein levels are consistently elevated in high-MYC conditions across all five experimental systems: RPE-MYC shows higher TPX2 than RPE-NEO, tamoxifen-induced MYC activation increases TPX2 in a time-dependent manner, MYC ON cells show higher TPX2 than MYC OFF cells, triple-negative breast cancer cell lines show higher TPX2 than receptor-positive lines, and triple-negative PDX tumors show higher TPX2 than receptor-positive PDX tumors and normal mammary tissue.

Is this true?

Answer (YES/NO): YES